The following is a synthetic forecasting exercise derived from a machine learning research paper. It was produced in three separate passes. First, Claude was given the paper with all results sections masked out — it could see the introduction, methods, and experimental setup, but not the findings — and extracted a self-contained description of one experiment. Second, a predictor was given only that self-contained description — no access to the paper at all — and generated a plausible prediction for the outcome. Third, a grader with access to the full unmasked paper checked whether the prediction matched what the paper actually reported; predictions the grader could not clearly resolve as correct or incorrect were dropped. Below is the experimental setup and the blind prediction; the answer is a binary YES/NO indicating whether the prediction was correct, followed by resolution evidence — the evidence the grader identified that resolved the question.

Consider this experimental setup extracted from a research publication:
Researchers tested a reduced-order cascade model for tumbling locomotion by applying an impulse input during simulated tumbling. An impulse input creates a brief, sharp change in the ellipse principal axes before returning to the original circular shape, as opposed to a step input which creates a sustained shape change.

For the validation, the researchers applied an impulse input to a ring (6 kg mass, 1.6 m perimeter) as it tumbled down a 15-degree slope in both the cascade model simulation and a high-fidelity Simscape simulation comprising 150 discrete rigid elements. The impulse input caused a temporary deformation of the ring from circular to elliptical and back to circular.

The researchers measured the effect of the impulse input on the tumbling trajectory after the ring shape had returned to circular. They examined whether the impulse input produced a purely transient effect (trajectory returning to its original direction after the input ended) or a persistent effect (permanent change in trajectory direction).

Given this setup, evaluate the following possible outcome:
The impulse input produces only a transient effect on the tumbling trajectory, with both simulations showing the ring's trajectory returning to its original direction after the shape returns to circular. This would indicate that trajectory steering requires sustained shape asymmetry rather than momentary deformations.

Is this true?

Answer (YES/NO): NO